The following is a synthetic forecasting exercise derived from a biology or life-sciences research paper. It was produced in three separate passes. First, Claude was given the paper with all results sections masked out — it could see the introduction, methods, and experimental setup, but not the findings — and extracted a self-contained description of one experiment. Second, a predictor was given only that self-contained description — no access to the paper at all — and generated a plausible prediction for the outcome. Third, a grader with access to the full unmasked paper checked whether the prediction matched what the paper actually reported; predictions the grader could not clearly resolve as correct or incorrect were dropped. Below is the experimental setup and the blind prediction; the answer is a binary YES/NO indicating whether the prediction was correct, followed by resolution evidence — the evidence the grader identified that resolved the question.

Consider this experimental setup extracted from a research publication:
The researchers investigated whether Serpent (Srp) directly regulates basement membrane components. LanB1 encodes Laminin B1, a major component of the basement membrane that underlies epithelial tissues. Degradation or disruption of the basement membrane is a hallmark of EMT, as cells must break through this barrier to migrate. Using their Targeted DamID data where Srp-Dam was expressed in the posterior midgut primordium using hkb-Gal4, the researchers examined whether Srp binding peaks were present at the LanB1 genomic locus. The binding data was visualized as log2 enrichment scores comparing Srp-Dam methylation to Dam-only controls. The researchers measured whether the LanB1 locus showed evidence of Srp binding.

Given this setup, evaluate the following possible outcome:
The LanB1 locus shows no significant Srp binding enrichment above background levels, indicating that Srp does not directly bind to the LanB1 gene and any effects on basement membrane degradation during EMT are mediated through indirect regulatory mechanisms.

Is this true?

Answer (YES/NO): NO